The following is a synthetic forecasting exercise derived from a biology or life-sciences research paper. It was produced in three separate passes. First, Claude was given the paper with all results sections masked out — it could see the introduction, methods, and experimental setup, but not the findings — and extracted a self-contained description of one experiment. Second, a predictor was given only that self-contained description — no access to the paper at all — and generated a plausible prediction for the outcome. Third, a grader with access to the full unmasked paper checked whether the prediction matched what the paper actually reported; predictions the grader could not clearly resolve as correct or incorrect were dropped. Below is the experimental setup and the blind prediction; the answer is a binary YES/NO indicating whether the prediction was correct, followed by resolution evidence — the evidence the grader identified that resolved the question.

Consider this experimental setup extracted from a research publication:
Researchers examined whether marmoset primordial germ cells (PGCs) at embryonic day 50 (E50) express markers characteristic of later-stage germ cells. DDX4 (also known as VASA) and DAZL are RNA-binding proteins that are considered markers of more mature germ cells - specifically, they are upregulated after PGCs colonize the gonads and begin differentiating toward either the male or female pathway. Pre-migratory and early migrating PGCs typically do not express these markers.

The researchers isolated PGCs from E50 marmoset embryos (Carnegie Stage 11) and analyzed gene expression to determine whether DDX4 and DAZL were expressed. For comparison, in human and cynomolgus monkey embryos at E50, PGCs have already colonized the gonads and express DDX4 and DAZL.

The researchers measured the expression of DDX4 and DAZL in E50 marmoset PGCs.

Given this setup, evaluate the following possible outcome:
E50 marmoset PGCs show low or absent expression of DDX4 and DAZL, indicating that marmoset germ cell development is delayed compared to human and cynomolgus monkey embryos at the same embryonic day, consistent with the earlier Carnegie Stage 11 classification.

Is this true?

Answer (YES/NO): YES